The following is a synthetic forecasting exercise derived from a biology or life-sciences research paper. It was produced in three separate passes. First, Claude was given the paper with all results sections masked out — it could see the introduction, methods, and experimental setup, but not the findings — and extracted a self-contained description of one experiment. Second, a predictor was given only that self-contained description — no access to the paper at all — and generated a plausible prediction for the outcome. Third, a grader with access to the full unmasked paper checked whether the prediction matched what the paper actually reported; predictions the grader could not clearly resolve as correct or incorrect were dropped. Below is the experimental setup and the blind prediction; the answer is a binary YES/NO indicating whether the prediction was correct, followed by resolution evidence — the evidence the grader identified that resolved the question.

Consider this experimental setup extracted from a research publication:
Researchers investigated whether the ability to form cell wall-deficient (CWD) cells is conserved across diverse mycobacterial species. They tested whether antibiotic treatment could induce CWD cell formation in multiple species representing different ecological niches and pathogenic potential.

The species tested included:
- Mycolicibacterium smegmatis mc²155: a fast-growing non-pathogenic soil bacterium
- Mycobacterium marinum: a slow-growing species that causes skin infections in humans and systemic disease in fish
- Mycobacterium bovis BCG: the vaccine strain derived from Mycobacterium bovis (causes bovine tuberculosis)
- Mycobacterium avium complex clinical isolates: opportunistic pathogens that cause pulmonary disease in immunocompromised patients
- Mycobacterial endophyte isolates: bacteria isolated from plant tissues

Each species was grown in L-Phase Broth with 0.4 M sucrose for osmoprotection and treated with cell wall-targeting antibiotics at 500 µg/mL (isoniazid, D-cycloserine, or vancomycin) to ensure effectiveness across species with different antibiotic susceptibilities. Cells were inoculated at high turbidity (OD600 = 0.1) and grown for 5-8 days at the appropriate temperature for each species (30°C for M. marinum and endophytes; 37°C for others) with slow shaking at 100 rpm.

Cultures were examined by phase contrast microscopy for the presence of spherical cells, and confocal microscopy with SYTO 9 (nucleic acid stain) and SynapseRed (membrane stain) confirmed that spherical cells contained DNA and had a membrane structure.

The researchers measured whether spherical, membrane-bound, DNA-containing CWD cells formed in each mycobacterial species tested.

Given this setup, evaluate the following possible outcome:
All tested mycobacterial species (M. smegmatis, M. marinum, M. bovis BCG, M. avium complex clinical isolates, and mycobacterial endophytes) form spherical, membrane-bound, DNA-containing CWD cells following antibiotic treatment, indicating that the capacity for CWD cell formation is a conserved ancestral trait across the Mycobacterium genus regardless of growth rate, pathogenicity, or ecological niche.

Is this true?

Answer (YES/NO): YES